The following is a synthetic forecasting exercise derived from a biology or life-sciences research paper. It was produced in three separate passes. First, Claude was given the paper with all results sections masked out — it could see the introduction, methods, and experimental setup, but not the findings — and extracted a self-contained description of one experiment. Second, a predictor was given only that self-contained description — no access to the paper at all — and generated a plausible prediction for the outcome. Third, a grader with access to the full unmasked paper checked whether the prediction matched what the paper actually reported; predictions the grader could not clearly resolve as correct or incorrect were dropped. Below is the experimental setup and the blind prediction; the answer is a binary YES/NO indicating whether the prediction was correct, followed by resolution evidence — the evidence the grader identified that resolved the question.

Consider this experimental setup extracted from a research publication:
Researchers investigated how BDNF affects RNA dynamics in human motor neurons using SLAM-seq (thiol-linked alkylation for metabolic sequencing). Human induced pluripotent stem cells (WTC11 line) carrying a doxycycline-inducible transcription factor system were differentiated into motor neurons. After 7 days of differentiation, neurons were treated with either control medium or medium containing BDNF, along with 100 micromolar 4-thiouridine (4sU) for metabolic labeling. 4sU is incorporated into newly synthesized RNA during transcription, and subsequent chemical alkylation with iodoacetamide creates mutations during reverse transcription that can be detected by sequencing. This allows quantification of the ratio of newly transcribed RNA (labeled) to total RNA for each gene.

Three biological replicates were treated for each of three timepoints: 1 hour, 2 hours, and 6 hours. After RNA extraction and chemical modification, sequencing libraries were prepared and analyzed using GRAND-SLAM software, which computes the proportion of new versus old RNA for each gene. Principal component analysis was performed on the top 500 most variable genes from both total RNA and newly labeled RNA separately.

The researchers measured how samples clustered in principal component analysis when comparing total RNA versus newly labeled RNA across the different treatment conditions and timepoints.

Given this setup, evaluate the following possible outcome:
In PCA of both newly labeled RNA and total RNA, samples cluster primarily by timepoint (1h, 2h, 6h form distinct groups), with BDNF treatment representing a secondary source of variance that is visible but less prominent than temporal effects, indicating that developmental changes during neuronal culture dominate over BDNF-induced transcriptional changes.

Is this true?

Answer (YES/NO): NO